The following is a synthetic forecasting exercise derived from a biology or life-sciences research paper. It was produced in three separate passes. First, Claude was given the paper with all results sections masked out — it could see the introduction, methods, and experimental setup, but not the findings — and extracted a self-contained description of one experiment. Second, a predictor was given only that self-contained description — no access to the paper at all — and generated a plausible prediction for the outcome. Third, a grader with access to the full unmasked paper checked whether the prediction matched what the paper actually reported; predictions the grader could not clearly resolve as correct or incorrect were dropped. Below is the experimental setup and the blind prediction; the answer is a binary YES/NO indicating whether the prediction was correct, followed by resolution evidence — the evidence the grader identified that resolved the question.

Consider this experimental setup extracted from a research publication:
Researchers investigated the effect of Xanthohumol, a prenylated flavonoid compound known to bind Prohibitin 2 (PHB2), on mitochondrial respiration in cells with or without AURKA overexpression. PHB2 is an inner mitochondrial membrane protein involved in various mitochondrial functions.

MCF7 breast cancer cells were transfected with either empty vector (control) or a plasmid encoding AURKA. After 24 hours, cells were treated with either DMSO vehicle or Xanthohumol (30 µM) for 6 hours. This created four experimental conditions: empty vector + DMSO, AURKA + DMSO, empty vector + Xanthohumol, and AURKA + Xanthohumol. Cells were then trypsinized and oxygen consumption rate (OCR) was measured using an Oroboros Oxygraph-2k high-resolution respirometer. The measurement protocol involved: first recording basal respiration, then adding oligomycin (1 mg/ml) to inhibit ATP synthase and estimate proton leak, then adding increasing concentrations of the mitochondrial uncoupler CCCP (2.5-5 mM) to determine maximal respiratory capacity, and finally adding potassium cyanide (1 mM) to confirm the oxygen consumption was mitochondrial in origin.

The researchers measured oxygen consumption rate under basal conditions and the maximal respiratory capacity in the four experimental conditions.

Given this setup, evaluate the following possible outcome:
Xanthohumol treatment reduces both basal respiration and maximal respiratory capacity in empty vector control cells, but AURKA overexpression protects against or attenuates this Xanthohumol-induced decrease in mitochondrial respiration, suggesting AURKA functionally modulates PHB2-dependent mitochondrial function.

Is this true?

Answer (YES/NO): NO